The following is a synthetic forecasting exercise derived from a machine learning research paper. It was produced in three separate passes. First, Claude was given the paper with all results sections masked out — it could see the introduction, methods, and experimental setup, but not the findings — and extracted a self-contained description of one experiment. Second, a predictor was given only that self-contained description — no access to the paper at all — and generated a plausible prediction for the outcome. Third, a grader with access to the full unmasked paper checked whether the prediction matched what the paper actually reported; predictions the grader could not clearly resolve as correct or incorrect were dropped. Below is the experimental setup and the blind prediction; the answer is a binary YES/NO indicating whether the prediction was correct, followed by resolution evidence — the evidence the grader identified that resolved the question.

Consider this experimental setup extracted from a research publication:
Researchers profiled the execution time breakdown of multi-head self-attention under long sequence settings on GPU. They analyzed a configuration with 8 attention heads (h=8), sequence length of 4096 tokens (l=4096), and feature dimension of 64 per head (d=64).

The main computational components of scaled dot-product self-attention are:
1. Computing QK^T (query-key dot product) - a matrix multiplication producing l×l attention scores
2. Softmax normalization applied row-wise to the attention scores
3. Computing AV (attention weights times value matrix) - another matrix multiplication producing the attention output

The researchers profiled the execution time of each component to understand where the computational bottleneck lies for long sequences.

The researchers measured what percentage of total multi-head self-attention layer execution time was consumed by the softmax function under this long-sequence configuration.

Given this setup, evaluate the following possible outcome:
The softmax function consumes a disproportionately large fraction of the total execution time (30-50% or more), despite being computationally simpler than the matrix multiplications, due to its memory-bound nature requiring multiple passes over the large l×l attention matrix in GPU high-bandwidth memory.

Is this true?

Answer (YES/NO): YES